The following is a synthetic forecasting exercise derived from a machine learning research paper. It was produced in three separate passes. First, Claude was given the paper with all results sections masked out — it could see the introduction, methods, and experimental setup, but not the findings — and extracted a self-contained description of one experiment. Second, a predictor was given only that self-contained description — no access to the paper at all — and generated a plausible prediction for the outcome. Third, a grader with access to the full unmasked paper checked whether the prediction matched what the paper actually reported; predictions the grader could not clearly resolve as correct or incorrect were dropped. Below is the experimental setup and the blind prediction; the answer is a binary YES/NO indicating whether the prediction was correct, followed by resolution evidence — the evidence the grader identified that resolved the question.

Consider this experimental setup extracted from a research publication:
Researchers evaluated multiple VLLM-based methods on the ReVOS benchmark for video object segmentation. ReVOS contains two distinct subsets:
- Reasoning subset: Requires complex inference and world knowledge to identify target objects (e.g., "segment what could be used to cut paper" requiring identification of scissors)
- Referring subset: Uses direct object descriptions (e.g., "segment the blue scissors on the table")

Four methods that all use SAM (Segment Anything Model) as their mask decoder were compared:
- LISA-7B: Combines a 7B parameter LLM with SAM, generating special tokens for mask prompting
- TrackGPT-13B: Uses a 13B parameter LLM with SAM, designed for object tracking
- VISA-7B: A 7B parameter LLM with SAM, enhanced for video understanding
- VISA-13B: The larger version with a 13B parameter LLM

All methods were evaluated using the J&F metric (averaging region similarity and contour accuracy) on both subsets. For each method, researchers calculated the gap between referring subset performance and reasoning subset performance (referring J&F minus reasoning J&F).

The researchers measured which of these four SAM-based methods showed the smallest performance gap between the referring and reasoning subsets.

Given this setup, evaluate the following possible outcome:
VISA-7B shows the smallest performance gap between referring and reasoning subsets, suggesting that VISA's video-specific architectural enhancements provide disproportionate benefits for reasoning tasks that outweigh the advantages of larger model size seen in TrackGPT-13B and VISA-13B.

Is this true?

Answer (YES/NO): NO